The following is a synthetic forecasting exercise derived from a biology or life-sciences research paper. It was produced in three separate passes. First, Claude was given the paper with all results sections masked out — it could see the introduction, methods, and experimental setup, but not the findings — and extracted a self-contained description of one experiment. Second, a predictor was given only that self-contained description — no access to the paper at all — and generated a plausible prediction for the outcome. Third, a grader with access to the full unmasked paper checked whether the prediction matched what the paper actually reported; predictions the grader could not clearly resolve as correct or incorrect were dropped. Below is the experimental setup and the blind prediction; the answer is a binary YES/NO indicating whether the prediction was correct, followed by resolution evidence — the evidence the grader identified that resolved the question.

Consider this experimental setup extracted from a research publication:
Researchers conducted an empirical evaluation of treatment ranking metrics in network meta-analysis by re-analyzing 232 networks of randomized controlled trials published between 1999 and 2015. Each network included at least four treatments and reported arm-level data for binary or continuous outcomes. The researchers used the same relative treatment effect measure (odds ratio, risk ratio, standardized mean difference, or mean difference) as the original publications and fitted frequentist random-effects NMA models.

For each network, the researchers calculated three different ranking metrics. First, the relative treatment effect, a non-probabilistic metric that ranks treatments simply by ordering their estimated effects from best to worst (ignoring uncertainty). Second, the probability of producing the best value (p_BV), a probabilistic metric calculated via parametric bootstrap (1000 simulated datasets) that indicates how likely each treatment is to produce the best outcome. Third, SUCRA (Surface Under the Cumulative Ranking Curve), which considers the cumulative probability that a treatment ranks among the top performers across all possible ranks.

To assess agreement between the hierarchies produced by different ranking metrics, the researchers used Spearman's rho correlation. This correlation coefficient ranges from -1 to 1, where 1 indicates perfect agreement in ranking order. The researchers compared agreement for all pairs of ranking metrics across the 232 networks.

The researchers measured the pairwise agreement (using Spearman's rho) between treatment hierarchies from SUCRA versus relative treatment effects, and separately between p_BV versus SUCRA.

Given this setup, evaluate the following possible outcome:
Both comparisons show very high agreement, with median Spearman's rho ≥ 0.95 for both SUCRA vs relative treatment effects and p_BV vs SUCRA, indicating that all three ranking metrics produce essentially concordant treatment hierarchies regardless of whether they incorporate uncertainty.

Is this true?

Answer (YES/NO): NO